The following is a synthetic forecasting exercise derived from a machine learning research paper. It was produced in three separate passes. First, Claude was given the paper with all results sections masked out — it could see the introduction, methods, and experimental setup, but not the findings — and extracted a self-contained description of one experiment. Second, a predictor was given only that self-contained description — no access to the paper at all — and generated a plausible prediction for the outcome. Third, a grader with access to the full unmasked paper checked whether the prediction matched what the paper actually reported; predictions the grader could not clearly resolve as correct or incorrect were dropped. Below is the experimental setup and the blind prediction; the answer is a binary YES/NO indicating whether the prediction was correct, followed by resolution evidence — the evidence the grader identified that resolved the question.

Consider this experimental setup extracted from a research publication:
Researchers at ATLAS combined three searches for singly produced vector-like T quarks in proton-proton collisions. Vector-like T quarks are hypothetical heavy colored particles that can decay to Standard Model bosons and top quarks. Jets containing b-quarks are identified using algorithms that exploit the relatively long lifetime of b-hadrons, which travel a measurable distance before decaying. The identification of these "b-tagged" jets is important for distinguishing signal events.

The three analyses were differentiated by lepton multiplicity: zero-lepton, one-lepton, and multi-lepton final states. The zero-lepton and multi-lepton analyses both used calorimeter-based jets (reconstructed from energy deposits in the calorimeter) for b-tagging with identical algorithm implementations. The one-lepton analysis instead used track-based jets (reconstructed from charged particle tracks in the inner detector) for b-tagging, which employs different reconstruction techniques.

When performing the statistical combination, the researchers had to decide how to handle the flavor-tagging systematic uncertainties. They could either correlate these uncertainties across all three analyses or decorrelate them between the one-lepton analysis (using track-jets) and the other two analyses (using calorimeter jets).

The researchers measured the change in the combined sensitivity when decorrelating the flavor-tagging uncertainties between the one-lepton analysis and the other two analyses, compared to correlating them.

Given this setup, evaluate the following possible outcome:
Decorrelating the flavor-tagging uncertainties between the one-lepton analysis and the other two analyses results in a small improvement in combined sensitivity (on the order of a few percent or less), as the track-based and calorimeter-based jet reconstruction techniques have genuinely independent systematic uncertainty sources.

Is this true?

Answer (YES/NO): NO